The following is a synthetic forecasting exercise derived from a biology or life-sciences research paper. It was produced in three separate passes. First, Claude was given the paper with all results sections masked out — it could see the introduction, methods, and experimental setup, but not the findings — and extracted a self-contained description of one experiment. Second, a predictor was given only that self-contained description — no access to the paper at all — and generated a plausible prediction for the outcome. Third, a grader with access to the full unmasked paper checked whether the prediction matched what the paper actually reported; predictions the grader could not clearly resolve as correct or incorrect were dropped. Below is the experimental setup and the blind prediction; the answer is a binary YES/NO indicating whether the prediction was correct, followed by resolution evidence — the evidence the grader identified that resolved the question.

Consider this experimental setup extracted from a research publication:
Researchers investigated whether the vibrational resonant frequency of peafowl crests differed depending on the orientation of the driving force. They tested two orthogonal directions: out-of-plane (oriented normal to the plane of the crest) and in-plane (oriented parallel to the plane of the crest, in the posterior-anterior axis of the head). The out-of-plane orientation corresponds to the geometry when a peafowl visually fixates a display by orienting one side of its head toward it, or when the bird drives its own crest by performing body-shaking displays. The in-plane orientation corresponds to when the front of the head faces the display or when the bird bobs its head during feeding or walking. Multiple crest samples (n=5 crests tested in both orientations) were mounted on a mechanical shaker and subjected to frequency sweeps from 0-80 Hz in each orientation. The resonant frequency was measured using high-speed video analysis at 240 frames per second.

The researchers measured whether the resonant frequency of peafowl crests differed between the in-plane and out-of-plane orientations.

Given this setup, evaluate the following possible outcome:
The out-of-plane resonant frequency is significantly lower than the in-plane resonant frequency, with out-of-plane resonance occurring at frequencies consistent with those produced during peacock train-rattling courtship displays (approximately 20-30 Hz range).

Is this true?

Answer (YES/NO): NO